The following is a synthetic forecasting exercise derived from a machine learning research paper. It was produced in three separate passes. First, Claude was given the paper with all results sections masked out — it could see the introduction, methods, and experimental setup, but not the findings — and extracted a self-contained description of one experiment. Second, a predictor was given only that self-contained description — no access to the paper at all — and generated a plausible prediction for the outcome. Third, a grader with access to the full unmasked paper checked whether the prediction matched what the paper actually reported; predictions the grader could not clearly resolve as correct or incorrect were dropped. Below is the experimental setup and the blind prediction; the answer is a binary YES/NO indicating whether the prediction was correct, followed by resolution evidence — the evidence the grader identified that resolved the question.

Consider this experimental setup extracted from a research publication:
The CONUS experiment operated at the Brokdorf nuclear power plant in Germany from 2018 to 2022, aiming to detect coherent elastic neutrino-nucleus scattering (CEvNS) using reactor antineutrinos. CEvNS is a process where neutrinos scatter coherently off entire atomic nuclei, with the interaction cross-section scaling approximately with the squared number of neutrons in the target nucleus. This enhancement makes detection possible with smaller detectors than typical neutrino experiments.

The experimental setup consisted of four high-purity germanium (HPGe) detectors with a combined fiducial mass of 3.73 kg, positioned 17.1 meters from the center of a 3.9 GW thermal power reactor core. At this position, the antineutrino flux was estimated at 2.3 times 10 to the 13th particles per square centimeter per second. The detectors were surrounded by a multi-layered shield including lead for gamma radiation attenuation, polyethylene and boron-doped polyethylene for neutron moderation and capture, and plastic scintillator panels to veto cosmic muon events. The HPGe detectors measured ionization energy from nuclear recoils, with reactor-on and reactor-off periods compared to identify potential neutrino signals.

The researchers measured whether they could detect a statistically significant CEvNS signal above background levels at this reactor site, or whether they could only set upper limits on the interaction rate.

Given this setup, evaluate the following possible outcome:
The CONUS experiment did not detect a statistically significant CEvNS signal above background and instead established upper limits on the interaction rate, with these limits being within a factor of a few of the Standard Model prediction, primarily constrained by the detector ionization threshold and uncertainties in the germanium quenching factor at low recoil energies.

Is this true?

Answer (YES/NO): YES